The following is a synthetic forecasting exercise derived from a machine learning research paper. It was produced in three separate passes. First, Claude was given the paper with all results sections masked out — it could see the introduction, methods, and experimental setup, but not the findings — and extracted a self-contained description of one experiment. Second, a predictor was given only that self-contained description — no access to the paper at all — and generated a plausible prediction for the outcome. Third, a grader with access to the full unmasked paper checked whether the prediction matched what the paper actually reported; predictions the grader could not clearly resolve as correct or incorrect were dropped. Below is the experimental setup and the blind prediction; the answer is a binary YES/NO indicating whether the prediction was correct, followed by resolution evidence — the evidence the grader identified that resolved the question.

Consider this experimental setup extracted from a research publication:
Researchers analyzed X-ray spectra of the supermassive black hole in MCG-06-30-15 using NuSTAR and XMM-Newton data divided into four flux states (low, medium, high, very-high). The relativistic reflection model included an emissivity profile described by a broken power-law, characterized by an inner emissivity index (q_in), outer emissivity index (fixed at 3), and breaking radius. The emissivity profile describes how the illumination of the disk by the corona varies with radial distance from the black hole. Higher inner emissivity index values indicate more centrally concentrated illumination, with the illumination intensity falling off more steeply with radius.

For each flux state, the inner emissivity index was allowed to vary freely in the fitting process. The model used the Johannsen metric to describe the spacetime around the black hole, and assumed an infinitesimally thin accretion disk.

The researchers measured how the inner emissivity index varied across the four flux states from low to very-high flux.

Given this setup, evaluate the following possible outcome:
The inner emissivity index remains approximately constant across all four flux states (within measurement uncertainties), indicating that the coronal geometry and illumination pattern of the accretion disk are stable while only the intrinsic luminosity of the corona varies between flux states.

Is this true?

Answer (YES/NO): NO